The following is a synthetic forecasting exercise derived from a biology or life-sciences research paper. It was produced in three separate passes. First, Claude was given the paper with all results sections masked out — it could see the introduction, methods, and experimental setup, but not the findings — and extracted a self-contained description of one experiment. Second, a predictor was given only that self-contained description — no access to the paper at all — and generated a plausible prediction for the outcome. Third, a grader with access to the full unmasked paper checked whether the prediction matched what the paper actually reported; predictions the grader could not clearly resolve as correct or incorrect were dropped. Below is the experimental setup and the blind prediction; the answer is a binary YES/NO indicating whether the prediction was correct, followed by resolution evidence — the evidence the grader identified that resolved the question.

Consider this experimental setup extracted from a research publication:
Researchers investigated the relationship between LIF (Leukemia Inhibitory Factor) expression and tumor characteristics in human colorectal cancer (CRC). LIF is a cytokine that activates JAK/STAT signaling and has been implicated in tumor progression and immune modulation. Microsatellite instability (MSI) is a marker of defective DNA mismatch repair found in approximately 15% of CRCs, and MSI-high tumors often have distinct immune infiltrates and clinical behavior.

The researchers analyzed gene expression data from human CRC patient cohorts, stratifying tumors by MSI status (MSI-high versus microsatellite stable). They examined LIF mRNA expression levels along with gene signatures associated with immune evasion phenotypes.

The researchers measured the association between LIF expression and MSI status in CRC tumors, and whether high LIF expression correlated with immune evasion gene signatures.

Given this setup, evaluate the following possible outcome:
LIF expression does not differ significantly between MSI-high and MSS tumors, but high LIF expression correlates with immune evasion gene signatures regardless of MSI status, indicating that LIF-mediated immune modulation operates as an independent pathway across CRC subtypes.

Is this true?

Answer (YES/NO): NO